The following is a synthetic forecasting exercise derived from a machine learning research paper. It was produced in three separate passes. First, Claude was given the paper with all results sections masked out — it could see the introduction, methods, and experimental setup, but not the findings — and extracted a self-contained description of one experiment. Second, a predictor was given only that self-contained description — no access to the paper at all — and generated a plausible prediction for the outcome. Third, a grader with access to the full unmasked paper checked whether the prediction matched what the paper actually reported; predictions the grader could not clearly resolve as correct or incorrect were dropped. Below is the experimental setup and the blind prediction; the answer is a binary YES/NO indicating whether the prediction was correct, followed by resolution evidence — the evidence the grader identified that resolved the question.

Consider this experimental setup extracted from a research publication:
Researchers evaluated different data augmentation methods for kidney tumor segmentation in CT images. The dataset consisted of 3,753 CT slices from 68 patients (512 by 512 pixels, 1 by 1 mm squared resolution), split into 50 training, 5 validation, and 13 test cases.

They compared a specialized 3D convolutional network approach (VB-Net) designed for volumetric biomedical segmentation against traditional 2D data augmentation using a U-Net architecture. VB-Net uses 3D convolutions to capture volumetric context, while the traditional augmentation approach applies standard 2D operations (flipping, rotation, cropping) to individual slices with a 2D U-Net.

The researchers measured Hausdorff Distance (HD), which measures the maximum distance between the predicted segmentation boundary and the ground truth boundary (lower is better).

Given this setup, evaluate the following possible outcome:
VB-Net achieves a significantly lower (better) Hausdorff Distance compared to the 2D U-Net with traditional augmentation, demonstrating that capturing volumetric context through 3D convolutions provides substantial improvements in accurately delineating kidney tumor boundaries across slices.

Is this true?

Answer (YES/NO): NO